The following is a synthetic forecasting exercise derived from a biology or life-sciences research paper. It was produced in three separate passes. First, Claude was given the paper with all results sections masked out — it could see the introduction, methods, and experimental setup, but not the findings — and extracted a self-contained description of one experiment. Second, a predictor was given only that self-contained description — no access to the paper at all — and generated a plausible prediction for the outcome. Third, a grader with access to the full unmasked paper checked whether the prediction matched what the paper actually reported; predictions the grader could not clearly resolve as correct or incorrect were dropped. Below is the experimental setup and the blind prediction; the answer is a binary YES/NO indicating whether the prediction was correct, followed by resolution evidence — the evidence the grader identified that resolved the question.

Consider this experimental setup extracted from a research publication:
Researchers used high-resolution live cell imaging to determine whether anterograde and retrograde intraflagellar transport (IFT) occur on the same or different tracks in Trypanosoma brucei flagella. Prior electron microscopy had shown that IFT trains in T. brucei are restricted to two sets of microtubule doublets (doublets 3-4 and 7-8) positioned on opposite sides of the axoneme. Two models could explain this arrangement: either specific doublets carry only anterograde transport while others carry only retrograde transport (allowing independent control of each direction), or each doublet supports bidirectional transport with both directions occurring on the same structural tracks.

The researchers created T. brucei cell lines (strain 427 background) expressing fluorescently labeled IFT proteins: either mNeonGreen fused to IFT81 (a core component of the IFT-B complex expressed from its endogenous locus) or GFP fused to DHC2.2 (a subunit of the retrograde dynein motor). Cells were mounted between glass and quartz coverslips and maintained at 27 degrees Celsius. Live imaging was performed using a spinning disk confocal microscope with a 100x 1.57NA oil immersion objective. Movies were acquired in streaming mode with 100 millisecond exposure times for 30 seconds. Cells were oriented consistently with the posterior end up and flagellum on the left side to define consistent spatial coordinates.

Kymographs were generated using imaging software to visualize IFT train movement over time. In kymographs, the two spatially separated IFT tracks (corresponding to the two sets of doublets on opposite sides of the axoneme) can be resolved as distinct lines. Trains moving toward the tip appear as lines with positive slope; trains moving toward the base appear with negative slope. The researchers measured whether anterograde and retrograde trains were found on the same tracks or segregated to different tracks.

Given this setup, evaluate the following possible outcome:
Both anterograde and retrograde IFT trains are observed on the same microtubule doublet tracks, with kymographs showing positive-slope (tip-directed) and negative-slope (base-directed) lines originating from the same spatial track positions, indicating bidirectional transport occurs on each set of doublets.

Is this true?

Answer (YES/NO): YES